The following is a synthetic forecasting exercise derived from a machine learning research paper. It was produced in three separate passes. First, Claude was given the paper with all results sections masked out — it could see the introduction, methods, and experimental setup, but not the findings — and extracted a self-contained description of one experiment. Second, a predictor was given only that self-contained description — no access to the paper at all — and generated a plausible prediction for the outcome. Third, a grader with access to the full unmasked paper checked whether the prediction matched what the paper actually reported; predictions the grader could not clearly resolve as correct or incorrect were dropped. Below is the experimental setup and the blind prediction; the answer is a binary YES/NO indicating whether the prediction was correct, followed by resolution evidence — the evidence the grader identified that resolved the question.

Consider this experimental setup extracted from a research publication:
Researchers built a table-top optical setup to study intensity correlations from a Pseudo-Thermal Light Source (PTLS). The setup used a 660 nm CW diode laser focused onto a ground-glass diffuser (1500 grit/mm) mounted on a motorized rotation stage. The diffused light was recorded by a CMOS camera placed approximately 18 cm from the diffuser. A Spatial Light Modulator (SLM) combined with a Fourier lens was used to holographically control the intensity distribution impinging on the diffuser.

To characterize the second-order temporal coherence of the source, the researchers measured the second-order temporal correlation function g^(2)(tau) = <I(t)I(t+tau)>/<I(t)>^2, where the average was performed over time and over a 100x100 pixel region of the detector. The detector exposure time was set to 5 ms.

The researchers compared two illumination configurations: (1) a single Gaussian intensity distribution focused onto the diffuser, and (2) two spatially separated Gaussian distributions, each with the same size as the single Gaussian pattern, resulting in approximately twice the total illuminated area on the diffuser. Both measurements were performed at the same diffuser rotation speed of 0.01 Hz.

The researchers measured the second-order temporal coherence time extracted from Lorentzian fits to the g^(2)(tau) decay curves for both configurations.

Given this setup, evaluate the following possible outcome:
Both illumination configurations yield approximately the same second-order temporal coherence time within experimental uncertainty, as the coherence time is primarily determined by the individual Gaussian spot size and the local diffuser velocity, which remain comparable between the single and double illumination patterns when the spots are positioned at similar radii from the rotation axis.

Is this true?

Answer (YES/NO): NO